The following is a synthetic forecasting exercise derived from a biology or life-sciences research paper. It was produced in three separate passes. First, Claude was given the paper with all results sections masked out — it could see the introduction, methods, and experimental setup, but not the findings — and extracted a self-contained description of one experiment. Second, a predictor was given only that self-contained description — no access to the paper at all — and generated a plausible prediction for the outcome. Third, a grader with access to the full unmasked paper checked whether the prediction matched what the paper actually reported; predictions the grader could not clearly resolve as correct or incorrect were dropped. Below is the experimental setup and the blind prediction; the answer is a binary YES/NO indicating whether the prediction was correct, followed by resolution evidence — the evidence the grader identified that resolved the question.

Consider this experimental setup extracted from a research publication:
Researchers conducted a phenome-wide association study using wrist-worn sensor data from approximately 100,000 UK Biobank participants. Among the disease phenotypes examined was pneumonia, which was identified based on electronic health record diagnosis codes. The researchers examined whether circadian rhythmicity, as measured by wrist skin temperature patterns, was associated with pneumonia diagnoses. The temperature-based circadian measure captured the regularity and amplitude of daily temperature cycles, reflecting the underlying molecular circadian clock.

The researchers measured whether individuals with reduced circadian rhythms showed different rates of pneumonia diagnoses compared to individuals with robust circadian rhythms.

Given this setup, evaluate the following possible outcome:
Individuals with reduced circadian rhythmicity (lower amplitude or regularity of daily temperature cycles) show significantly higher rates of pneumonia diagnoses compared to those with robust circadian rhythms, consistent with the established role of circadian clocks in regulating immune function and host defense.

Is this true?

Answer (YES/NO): YES